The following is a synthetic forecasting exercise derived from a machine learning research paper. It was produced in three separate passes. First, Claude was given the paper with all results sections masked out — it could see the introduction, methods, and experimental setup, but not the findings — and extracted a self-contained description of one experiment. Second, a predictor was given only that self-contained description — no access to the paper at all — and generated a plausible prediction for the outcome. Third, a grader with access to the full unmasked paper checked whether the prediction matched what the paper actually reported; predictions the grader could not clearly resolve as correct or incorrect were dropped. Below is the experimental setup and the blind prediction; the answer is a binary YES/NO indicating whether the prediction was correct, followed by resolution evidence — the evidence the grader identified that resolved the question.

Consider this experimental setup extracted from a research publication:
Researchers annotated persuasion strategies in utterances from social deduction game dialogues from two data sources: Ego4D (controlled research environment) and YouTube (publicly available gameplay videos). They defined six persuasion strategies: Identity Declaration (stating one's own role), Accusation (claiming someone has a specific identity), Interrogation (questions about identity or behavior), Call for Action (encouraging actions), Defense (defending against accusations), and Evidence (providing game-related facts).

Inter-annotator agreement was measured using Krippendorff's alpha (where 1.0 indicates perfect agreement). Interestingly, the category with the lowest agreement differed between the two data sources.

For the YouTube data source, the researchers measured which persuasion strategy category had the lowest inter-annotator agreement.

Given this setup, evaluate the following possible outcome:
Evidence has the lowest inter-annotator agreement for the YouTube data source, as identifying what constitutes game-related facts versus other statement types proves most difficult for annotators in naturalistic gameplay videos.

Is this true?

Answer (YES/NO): YES